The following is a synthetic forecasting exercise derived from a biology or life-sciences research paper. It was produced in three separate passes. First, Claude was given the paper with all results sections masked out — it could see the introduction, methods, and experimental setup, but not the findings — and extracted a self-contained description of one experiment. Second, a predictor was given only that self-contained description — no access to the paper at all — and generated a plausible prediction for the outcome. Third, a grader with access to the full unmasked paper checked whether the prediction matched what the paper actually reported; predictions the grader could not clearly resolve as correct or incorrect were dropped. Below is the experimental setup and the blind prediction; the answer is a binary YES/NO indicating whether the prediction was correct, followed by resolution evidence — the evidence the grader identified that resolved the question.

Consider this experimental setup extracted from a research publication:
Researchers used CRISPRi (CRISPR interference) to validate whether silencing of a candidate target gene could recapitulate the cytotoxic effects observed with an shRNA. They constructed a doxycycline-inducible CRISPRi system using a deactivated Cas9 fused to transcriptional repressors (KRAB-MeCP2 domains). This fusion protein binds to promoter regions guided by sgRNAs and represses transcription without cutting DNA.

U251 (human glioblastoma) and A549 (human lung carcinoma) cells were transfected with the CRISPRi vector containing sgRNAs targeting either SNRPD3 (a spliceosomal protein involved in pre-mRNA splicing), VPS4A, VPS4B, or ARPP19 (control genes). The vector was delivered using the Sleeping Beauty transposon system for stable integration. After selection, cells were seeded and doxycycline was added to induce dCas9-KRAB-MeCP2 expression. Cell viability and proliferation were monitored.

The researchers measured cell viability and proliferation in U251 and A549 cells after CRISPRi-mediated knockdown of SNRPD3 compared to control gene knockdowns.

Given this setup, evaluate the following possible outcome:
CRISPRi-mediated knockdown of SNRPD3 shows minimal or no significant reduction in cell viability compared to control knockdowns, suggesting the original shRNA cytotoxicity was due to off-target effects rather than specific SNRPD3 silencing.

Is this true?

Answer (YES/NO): NO